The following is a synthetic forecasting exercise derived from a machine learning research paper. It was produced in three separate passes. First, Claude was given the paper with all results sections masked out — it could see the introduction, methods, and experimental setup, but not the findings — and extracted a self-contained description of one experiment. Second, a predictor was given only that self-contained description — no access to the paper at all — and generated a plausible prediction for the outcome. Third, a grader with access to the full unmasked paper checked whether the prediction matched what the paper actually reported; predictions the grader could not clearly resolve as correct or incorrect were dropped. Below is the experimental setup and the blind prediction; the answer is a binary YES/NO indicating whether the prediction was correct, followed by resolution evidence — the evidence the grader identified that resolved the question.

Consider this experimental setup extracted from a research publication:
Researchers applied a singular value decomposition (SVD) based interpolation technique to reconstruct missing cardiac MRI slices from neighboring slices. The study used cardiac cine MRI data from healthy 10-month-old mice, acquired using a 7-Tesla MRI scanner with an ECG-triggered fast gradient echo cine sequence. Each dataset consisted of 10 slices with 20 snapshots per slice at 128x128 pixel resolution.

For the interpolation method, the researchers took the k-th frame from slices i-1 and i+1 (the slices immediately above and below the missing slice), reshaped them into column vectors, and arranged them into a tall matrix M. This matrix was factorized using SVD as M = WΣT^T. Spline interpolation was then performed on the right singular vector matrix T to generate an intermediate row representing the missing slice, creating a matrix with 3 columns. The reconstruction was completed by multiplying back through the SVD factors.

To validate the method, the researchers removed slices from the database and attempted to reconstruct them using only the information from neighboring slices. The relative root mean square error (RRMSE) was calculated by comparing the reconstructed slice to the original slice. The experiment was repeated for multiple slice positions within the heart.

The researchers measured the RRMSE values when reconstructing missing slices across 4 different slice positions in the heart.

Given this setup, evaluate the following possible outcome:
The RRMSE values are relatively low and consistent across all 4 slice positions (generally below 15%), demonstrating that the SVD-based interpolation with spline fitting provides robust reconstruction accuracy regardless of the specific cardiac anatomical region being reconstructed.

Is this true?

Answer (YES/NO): YES